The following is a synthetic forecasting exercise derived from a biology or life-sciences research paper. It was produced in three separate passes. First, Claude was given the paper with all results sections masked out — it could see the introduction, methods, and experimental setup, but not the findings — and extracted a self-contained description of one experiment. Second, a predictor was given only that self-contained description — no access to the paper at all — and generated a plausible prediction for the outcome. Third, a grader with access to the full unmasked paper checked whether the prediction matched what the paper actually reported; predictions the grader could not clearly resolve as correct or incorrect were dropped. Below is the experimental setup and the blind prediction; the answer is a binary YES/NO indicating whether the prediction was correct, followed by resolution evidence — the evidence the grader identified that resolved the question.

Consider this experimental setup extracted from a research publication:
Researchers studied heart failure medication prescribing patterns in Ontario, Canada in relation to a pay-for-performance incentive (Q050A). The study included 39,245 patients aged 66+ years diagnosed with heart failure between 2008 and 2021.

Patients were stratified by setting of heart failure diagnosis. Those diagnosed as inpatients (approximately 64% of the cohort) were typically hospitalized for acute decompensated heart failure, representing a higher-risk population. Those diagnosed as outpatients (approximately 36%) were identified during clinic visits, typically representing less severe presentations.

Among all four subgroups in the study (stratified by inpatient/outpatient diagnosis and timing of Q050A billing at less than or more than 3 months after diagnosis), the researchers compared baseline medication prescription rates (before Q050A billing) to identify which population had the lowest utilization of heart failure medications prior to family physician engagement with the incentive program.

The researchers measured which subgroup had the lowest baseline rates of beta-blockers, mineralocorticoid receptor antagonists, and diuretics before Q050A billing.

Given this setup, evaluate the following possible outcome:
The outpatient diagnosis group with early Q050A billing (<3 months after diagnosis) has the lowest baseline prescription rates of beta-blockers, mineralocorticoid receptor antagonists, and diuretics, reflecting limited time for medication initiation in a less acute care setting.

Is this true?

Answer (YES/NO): NO